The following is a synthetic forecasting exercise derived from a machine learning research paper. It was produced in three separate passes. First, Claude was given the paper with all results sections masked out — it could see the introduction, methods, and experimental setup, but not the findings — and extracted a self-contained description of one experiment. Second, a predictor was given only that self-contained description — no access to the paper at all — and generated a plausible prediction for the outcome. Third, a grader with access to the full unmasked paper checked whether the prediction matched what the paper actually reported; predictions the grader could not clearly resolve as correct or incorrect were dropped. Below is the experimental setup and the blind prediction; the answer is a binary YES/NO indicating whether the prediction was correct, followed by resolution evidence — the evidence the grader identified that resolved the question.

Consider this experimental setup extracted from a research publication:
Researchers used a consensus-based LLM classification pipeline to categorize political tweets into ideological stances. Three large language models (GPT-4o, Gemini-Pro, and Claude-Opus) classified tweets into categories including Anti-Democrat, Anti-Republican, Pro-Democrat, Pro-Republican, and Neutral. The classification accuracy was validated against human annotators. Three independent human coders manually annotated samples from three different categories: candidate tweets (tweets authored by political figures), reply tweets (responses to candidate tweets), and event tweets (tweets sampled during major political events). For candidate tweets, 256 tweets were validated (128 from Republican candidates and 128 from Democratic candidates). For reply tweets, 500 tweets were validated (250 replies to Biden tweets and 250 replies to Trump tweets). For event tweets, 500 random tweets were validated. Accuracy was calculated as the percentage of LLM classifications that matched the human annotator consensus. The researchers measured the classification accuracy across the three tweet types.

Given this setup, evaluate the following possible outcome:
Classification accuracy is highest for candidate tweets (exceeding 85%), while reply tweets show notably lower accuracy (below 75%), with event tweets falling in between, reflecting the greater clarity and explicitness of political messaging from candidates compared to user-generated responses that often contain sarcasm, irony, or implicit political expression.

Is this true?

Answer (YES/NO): NO